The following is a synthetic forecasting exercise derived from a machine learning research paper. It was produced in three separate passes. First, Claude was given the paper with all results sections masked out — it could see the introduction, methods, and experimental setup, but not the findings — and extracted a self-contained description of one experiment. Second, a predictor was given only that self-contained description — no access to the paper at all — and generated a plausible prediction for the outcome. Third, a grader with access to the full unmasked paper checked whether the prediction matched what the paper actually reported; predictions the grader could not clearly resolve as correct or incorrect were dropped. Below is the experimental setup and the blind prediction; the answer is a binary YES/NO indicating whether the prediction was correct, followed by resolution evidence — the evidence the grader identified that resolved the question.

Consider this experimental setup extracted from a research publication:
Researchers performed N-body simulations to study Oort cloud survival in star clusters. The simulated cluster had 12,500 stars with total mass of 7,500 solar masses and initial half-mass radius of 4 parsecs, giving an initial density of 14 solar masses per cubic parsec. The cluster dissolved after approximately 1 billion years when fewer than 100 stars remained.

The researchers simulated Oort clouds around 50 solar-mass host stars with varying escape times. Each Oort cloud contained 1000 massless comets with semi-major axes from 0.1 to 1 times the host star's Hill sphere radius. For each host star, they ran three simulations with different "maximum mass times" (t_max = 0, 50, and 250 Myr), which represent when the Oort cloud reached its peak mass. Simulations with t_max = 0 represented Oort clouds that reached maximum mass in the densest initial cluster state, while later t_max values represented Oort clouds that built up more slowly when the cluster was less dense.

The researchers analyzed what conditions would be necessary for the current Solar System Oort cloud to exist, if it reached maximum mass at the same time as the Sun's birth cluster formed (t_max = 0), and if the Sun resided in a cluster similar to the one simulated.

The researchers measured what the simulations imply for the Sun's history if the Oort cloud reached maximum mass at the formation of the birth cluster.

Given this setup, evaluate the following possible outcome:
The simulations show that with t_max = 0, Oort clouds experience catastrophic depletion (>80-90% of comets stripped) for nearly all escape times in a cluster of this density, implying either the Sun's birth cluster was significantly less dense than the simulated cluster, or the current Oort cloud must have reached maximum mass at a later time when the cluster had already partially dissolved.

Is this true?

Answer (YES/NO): YES